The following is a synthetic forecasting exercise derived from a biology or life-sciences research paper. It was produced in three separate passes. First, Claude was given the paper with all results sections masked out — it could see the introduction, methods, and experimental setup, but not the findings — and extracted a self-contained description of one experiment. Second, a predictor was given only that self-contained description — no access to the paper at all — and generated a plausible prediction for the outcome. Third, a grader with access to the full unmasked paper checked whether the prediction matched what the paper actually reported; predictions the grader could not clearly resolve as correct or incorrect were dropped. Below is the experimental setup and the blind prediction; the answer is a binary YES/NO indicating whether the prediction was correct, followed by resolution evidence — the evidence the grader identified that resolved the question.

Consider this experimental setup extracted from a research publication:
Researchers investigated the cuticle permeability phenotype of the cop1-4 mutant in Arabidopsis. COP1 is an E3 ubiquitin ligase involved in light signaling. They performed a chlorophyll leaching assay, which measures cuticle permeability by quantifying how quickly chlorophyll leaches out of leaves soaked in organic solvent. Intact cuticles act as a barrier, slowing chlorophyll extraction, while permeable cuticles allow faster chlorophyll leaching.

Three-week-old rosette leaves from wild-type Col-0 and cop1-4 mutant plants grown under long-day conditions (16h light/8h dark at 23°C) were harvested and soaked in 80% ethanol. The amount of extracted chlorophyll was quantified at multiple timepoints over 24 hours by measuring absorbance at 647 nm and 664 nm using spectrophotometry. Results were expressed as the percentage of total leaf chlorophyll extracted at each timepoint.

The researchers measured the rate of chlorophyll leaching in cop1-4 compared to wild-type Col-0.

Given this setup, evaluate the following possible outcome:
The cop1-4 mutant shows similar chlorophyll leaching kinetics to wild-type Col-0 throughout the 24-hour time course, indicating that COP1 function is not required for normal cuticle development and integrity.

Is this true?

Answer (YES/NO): NO